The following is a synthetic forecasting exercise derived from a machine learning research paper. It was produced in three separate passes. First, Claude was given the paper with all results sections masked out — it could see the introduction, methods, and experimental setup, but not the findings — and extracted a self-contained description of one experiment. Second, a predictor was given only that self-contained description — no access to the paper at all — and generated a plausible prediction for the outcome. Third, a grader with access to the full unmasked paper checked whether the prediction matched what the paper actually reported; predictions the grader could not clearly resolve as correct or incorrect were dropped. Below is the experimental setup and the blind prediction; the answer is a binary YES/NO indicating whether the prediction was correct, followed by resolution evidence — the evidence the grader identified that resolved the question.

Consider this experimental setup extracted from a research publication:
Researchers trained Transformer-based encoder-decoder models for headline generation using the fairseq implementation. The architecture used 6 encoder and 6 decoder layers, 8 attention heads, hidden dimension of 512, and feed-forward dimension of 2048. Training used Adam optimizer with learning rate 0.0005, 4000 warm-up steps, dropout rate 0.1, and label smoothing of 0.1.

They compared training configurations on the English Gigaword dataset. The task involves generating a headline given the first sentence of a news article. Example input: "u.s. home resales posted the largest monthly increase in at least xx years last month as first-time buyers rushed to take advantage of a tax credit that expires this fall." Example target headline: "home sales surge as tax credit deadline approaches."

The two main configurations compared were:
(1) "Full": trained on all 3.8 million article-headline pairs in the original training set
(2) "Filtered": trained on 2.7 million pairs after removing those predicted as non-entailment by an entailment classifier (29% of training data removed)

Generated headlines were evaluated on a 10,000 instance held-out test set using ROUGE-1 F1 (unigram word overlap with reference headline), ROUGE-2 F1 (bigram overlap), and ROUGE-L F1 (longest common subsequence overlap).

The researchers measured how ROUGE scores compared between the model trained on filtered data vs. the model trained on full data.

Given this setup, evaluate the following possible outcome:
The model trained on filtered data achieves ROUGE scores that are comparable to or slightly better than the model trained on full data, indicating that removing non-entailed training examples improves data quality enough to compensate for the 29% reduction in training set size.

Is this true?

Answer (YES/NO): NO